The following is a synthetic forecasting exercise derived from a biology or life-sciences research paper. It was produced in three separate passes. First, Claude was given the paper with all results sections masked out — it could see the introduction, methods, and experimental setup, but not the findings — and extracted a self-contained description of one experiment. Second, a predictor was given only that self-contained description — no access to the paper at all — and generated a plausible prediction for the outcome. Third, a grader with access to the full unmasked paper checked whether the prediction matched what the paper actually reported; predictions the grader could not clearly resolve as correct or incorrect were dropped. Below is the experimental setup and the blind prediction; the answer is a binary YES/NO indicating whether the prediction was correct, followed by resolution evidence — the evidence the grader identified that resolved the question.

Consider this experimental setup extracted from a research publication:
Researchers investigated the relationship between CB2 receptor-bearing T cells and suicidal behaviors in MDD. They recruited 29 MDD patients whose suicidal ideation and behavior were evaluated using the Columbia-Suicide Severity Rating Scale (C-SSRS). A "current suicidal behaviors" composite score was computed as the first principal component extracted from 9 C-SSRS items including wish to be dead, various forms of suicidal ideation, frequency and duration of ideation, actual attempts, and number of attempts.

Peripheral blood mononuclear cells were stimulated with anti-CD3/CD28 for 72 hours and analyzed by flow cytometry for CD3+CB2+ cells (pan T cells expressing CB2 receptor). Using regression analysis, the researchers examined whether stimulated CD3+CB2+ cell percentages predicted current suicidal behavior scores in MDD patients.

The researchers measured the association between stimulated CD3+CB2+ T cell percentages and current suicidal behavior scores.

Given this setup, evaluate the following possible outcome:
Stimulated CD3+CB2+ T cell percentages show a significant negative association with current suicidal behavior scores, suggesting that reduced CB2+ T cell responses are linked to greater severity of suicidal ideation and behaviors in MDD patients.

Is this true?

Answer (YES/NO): NO